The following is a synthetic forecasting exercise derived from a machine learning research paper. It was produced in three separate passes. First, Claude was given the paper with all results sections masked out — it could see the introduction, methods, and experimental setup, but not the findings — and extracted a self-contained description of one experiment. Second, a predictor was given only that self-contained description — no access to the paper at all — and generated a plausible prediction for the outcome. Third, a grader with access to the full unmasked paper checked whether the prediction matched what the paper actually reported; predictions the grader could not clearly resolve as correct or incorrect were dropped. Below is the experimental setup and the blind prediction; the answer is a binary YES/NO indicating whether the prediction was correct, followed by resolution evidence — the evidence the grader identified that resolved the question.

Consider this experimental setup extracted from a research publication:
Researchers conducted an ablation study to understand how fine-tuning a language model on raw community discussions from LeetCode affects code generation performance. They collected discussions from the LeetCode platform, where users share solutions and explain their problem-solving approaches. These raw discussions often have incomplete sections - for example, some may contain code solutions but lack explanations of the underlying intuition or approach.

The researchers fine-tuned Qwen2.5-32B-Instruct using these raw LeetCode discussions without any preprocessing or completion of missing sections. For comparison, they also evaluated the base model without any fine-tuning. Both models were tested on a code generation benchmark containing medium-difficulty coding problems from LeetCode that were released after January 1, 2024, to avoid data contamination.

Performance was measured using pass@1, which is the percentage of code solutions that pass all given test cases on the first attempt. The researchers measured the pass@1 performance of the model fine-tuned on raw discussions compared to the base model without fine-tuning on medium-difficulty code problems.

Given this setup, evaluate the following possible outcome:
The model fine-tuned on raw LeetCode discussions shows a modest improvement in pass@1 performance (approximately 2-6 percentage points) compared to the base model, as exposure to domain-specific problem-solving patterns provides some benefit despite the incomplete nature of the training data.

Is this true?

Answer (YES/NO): NO